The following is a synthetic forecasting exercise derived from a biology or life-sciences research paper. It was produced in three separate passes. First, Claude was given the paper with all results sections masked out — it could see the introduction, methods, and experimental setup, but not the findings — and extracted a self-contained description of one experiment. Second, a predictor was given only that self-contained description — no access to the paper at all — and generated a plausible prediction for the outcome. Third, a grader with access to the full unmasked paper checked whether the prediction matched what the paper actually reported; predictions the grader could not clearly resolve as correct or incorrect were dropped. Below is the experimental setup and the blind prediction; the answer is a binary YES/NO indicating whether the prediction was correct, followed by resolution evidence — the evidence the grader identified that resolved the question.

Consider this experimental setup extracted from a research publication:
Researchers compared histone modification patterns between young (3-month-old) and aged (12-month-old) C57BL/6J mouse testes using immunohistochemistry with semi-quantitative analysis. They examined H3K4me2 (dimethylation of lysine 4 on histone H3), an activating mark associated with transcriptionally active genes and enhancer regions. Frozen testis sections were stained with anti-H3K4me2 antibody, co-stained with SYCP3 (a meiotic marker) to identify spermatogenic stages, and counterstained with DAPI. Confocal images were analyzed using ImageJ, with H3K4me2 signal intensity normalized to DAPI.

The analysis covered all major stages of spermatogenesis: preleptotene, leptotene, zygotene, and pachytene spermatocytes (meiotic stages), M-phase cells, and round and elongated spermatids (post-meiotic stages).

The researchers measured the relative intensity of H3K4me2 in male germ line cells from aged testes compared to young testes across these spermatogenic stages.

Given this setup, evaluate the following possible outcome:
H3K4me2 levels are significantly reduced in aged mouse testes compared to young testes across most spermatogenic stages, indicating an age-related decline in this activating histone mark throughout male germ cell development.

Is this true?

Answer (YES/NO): YES